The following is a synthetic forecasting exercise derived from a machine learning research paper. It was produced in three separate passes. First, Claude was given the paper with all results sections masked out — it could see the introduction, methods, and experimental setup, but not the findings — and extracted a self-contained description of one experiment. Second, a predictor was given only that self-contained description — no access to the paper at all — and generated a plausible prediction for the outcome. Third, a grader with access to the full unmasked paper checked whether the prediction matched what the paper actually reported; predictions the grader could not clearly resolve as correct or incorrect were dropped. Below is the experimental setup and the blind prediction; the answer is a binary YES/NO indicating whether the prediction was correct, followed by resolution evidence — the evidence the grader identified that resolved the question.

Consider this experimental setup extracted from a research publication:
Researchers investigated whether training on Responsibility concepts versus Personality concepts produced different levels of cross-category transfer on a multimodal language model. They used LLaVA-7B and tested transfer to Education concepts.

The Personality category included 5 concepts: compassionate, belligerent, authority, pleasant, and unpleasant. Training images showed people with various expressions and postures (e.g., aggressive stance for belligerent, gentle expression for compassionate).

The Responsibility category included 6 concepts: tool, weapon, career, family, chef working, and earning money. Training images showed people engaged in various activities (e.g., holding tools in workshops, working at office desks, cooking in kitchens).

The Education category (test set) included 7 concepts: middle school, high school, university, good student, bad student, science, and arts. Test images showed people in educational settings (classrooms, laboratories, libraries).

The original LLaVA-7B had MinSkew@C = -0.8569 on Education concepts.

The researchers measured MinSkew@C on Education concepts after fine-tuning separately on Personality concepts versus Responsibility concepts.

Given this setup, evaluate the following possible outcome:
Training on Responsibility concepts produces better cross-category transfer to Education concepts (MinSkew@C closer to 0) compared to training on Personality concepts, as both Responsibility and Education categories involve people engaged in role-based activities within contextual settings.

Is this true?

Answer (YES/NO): NO